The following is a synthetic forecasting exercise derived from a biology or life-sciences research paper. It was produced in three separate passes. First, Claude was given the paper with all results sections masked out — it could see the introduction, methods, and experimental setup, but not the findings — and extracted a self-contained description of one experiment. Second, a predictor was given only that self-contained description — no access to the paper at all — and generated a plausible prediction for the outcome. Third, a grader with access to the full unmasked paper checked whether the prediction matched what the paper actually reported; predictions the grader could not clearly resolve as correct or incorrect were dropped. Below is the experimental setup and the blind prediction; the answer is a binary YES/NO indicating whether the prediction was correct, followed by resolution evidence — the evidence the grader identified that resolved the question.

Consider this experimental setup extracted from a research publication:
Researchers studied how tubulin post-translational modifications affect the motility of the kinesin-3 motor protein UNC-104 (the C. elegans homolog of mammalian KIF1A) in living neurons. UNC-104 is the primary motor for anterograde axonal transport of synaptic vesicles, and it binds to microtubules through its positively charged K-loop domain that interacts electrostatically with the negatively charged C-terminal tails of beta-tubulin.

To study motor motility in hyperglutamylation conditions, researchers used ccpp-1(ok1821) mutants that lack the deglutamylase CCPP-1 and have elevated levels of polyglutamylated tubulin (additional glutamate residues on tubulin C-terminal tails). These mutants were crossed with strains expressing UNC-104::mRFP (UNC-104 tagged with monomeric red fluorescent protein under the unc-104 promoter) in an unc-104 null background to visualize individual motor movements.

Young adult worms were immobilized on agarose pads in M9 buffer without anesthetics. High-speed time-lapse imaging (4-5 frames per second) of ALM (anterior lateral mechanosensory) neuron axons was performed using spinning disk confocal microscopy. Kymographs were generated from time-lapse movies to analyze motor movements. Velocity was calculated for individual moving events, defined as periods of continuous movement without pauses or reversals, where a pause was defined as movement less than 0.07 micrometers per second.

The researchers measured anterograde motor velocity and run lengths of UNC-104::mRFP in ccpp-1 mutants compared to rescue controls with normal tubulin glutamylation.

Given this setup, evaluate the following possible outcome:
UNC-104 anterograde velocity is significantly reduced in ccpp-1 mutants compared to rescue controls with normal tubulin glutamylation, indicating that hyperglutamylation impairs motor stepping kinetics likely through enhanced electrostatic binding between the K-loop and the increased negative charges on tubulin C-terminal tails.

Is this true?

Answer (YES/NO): YES